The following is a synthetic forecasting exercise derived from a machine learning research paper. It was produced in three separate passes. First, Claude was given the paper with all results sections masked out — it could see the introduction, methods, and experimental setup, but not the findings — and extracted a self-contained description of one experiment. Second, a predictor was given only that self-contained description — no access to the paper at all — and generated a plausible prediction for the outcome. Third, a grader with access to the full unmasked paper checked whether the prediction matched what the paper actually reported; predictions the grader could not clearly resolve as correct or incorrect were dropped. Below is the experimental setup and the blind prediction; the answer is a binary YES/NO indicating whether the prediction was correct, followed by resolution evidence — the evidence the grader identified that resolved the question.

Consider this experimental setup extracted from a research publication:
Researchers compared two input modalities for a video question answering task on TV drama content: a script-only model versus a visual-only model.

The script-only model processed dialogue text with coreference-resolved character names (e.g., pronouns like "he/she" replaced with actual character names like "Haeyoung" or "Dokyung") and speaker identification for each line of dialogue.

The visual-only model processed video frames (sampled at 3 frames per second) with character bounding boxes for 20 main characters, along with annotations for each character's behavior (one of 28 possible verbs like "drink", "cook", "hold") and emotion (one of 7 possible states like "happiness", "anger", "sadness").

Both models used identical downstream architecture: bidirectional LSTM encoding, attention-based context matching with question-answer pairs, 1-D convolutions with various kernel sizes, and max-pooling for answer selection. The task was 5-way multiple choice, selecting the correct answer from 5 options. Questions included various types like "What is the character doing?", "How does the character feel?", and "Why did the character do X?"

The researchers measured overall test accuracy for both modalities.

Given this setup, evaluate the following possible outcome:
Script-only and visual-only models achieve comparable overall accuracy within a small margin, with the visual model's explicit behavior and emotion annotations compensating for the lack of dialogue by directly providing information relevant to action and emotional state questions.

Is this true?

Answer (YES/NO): NO